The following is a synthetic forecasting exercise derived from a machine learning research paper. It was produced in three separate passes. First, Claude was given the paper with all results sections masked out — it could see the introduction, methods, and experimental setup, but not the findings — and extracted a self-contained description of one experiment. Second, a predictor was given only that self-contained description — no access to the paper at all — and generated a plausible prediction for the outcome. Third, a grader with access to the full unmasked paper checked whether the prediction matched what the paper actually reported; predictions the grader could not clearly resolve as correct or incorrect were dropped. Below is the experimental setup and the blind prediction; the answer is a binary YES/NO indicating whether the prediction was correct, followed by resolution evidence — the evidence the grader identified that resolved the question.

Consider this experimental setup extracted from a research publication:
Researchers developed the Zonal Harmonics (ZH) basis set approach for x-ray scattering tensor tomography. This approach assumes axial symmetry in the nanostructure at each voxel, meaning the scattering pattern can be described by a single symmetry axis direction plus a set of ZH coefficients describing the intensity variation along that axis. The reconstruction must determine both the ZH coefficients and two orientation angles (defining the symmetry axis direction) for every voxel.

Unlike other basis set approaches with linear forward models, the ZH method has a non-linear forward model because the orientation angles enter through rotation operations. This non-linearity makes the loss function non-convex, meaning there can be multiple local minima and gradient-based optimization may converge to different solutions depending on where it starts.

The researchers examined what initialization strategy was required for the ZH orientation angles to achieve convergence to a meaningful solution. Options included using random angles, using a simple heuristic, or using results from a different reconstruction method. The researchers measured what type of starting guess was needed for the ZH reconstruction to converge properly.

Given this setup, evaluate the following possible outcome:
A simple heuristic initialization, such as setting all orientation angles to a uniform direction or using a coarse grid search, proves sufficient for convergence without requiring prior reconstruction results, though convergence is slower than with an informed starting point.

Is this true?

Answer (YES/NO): NO